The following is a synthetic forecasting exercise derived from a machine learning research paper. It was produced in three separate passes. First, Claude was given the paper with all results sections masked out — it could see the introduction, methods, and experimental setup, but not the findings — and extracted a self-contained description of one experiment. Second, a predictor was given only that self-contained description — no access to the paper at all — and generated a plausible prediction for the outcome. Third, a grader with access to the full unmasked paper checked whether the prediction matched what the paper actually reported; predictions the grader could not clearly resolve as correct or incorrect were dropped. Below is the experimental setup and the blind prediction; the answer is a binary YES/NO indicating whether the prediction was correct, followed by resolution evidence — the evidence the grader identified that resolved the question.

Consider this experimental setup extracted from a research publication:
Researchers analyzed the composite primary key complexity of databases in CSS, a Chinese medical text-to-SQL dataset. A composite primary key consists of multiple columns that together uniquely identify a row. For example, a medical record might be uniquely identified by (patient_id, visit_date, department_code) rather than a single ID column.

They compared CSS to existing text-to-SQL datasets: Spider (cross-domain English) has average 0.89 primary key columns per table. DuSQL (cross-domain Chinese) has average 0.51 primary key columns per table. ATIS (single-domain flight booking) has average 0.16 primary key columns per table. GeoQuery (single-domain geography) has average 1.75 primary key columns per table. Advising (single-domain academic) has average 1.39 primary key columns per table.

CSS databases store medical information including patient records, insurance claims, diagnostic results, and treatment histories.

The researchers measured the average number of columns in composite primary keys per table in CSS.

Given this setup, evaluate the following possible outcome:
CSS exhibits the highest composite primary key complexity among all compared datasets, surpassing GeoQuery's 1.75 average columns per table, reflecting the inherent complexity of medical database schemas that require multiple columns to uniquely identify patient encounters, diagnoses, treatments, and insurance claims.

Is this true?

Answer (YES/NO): NO